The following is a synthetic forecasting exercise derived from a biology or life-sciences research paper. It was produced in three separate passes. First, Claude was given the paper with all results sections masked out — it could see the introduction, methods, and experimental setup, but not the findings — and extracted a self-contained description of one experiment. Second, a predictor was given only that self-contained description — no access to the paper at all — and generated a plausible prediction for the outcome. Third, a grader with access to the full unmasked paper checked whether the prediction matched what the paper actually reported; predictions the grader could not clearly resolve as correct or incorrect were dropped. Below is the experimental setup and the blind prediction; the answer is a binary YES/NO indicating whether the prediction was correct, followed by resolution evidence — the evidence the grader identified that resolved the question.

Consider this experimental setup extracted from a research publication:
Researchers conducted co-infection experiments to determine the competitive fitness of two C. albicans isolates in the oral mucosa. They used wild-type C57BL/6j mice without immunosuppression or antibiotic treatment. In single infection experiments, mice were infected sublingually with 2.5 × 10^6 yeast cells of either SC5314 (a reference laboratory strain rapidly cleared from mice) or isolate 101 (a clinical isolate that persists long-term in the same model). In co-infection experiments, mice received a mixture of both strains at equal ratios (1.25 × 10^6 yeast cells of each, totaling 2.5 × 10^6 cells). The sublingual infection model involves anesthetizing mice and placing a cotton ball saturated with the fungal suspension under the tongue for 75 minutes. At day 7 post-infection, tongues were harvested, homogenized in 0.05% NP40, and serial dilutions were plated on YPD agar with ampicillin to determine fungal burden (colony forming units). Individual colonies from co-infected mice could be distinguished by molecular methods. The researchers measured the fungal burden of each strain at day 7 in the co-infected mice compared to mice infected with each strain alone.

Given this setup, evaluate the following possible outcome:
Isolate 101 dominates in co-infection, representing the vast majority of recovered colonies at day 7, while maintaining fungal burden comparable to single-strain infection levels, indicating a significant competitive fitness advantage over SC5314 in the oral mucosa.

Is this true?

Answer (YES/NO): YES